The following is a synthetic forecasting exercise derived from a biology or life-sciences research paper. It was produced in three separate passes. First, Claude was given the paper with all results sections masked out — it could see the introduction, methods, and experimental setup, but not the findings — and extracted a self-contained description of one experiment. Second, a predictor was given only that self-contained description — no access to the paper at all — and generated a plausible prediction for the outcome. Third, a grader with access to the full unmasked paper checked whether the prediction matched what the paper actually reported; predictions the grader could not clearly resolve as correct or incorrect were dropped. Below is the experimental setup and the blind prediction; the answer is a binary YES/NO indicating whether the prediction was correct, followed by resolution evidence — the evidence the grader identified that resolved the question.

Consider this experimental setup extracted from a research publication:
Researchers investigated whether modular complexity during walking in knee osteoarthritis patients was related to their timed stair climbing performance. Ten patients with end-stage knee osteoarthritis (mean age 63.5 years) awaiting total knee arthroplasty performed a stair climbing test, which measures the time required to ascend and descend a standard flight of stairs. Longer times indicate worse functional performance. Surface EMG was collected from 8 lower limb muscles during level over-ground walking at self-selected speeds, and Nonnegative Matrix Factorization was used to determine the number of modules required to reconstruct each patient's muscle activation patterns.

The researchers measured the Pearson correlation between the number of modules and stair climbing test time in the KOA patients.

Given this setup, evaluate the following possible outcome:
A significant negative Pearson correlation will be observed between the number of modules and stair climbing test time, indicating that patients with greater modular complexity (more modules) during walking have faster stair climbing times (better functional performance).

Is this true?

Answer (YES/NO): NO